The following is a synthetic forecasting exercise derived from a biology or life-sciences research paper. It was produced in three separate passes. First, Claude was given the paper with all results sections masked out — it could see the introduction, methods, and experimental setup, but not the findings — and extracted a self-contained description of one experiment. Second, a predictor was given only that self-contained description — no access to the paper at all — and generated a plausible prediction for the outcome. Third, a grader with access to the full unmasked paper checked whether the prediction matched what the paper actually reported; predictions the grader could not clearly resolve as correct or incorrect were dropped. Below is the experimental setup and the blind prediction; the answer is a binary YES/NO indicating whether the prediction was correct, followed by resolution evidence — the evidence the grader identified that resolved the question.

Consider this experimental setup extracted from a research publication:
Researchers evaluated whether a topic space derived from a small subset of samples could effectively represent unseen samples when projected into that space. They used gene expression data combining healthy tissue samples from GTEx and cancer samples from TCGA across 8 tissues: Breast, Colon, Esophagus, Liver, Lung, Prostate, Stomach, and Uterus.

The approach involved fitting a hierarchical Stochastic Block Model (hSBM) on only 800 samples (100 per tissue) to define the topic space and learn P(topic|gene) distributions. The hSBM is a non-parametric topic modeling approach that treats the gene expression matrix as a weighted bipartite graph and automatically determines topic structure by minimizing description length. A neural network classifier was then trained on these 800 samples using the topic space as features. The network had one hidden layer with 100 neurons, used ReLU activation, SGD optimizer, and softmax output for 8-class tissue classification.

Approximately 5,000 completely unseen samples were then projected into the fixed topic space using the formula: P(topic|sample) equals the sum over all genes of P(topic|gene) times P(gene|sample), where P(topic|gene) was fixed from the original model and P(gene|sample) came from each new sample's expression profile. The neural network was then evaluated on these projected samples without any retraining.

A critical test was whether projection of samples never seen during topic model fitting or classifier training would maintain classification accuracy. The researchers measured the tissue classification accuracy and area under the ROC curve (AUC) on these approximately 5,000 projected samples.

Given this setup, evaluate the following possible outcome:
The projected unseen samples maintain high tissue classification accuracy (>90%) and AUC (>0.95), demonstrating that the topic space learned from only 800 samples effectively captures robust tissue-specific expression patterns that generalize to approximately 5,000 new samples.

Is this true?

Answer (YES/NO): YES